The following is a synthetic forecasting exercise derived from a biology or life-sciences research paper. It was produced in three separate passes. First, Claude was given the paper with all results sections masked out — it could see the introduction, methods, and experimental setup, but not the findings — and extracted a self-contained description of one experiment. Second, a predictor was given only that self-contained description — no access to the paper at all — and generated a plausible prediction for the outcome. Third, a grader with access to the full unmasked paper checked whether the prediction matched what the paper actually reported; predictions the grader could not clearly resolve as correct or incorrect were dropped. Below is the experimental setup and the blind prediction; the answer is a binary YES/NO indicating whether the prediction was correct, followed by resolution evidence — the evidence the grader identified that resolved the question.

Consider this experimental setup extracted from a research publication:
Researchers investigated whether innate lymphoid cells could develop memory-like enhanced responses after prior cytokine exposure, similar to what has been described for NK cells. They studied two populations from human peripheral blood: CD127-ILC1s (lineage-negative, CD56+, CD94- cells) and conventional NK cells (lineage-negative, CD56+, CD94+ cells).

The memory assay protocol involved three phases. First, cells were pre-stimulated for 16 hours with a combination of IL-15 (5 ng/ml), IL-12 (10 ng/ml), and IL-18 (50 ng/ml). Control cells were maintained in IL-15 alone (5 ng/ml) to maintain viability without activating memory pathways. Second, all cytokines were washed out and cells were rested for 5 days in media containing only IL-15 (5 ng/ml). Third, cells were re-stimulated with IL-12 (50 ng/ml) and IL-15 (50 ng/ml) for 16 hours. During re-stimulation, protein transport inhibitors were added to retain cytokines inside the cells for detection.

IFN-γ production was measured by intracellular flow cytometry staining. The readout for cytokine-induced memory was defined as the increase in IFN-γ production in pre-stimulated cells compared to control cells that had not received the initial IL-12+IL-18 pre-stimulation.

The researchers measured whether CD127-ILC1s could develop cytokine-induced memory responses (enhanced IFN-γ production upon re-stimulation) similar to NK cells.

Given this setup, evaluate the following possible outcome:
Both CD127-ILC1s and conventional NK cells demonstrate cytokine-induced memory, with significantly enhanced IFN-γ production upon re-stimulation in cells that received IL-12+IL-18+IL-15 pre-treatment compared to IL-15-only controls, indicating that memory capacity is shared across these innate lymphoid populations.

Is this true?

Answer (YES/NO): NO